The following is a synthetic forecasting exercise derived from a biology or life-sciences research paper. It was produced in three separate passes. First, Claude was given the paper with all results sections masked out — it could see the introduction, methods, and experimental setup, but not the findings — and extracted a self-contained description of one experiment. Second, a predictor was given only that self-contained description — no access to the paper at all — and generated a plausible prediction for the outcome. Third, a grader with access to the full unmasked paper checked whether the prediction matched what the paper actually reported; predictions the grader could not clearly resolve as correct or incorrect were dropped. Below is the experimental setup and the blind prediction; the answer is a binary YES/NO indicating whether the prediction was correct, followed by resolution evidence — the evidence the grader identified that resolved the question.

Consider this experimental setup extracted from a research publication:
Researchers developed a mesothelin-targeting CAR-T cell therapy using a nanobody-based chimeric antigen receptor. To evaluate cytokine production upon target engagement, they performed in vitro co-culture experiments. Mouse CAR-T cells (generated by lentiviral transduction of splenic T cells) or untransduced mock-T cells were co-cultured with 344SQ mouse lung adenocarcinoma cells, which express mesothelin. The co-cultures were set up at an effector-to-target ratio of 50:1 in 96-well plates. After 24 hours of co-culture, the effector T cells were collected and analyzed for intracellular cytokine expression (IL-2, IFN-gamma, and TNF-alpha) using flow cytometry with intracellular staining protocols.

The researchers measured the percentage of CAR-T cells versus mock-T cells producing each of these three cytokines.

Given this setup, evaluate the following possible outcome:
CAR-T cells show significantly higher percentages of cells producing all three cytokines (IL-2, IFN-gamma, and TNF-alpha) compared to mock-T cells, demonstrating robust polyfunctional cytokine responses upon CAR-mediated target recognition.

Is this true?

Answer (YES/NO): NO